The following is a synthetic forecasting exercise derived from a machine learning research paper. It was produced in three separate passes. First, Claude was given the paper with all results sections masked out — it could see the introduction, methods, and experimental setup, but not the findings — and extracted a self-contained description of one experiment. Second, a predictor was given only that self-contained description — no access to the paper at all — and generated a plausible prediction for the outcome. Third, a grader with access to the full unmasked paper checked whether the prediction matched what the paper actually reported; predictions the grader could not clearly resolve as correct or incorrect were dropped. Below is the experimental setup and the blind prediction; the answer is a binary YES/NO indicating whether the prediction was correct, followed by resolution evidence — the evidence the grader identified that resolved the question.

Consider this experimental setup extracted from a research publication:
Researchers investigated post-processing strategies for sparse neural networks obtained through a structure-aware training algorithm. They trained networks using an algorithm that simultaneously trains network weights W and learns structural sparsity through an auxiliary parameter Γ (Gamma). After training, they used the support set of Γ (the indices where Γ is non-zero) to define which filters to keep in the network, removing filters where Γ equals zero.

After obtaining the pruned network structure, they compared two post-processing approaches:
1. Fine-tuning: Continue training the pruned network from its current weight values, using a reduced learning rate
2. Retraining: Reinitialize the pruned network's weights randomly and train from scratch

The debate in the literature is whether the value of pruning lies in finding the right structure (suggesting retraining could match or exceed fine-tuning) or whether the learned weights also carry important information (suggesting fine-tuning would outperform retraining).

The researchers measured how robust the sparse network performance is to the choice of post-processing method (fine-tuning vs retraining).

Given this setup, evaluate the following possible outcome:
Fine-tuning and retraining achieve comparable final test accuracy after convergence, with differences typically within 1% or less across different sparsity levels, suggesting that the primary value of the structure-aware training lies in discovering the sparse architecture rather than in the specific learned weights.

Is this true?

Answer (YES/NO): NO